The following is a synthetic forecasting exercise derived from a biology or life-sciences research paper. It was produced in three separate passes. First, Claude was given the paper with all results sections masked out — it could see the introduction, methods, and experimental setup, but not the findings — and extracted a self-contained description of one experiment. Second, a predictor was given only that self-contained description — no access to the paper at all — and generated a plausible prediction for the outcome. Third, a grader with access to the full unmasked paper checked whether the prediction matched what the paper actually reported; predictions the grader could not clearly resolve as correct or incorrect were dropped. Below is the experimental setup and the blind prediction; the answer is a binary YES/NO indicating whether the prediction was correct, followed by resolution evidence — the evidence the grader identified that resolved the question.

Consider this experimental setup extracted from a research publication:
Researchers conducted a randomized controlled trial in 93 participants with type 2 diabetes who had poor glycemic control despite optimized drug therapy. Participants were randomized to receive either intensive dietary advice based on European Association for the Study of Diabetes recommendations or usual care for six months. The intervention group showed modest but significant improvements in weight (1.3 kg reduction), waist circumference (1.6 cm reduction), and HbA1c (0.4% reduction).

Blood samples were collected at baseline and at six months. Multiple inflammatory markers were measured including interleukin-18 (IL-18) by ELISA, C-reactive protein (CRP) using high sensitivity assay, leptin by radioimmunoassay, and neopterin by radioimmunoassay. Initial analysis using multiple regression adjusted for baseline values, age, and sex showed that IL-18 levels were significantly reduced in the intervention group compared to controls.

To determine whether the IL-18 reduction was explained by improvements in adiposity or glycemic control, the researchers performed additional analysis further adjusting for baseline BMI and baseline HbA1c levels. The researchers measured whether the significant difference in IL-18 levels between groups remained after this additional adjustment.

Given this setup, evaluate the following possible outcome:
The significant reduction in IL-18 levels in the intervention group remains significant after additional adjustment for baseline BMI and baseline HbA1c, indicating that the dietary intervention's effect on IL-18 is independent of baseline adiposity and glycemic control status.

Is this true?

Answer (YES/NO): YES